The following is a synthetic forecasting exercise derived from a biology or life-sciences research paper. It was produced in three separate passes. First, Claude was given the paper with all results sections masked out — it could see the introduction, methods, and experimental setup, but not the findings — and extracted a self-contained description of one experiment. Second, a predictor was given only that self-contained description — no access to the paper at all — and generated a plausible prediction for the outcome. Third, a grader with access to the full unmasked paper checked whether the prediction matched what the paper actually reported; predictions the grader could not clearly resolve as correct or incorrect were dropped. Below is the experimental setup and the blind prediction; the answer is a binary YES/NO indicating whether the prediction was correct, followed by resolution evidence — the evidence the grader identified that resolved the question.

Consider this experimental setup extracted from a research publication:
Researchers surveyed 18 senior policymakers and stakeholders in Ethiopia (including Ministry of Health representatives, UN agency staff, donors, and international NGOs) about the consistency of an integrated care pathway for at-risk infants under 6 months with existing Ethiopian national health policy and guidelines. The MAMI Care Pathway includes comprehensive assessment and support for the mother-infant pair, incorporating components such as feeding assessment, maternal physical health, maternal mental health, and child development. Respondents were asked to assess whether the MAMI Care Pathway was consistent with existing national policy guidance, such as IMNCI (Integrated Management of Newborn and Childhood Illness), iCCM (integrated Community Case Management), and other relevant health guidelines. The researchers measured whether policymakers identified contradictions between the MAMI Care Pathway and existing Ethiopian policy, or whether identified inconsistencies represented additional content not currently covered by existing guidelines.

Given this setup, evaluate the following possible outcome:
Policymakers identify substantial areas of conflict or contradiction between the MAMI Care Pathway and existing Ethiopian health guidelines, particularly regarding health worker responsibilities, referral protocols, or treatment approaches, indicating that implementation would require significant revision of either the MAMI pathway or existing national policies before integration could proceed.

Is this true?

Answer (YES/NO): NO